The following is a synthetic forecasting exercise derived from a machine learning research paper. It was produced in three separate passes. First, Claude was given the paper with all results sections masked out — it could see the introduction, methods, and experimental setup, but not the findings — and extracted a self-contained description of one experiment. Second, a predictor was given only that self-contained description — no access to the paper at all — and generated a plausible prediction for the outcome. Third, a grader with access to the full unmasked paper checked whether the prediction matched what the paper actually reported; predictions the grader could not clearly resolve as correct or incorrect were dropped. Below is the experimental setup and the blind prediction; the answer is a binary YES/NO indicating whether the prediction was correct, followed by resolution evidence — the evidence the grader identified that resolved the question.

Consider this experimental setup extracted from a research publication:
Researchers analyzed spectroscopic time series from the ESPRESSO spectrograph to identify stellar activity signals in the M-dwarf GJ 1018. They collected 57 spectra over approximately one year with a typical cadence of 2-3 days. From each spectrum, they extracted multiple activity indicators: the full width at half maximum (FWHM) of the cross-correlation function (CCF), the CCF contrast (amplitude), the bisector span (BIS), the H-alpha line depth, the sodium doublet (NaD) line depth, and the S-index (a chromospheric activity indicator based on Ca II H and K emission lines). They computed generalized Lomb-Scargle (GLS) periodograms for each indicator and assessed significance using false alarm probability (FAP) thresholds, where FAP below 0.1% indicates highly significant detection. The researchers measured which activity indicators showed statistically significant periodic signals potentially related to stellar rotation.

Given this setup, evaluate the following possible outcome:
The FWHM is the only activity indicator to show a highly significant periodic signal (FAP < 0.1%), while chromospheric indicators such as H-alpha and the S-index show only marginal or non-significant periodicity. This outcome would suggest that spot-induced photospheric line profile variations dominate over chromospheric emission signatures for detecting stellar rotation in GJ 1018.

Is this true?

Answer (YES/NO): NO